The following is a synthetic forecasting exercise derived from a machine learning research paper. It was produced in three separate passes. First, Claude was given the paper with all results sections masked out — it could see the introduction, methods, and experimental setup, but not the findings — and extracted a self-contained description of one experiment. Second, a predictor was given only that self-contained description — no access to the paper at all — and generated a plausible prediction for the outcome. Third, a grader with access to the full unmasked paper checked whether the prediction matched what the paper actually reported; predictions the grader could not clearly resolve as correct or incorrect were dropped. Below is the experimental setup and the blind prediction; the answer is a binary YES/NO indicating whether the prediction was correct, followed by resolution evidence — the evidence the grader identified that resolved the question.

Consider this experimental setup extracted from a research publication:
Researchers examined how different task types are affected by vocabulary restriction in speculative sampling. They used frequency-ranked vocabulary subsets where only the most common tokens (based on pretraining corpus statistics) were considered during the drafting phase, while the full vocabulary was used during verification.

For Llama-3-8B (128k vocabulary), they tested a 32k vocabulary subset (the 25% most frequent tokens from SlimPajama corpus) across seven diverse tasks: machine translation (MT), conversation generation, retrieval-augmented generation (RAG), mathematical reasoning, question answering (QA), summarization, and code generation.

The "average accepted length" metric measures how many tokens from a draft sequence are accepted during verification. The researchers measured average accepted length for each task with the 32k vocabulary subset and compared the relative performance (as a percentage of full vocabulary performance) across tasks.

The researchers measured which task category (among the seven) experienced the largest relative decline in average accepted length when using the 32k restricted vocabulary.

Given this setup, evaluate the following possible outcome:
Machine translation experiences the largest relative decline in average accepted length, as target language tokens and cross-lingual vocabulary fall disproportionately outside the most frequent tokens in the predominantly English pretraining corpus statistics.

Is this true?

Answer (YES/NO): NO